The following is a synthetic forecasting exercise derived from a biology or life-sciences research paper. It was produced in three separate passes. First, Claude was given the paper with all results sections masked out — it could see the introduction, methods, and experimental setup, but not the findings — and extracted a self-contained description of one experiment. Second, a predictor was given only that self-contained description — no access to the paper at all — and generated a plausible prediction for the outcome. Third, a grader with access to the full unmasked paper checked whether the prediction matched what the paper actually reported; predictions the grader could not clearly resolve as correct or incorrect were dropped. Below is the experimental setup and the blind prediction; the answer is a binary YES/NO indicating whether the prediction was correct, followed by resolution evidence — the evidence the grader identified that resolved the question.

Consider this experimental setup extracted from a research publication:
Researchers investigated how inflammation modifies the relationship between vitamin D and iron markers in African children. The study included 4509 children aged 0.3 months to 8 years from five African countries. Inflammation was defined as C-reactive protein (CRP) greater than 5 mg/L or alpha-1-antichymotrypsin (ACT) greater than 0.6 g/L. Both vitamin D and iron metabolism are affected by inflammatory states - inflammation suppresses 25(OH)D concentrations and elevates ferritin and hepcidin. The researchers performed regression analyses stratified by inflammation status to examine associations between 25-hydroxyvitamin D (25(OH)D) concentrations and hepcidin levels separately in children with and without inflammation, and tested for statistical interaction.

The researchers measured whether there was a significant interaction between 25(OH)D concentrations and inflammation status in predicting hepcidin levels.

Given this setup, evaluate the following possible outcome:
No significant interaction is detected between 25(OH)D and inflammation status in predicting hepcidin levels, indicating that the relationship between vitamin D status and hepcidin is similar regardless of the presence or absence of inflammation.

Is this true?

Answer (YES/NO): YES